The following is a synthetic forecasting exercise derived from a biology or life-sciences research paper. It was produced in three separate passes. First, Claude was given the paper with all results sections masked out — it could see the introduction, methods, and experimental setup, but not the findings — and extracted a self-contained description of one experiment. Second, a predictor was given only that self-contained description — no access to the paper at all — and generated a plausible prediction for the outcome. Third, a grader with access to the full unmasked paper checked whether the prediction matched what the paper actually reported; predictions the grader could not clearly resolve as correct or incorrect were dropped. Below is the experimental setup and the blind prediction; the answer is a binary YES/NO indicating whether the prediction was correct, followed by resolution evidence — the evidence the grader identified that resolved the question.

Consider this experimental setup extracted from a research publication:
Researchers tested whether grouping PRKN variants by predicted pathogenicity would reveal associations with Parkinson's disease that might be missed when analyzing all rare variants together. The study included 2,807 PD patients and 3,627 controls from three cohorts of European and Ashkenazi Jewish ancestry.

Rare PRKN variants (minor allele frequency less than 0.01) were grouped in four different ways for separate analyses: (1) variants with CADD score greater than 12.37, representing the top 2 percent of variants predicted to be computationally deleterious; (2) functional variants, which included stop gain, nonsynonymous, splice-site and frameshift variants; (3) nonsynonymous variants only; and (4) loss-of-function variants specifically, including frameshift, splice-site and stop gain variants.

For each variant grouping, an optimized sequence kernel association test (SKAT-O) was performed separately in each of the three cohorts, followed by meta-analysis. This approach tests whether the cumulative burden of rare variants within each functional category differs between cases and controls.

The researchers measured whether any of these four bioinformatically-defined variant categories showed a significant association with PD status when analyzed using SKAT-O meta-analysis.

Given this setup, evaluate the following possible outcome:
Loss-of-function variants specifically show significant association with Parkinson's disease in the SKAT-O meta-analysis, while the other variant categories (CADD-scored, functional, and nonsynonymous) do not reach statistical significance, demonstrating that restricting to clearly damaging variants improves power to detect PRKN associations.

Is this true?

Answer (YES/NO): NO